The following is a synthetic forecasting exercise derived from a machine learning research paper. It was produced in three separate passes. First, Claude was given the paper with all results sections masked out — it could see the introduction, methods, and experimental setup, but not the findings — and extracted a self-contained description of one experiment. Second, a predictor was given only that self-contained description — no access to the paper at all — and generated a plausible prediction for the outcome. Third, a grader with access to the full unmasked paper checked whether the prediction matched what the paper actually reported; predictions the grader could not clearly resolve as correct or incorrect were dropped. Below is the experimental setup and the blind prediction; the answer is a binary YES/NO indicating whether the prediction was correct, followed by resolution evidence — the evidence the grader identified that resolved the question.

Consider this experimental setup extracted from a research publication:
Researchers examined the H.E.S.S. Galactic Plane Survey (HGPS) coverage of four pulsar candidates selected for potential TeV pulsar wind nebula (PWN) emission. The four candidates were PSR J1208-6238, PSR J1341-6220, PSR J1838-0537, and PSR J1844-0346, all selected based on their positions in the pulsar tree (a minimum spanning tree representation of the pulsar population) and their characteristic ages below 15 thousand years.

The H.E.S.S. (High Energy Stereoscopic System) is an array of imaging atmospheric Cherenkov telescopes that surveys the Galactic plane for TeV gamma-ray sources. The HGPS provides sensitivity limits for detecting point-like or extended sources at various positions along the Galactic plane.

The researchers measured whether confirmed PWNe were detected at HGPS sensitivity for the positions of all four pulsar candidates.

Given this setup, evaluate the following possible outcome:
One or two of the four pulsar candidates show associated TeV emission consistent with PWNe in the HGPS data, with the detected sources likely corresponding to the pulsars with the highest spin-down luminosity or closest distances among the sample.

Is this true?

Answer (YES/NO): NO